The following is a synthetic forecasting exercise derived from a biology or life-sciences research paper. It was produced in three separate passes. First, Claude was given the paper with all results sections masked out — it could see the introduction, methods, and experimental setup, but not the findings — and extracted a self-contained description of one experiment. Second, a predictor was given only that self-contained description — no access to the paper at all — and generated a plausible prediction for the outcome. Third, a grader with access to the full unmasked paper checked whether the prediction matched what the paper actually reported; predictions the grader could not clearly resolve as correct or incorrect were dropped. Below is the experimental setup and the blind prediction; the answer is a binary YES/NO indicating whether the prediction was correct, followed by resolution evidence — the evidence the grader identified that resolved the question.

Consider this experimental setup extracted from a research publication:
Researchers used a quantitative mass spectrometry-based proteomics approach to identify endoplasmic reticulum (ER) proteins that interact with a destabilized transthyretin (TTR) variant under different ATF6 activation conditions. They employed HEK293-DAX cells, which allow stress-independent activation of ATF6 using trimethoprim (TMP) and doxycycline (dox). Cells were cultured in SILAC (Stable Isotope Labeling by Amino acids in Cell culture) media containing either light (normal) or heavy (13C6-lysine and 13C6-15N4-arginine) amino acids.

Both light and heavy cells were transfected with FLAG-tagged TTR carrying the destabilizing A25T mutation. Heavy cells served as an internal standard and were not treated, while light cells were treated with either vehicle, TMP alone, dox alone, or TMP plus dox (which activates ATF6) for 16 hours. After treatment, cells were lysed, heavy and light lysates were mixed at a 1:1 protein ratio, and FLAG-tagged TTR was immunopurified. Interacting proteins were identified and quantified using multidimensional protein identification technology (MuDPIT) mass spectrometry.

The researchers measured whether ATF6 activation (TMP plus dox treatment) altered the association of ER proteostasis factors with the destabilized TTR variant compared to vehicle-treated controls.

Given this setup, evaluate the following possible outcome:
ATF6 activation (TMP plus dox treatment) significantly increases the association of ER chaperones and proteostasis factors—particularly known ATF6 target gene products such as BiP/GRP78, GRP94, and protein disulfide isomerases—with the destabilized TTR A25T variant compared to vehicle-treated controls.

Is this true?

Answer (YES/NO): YES